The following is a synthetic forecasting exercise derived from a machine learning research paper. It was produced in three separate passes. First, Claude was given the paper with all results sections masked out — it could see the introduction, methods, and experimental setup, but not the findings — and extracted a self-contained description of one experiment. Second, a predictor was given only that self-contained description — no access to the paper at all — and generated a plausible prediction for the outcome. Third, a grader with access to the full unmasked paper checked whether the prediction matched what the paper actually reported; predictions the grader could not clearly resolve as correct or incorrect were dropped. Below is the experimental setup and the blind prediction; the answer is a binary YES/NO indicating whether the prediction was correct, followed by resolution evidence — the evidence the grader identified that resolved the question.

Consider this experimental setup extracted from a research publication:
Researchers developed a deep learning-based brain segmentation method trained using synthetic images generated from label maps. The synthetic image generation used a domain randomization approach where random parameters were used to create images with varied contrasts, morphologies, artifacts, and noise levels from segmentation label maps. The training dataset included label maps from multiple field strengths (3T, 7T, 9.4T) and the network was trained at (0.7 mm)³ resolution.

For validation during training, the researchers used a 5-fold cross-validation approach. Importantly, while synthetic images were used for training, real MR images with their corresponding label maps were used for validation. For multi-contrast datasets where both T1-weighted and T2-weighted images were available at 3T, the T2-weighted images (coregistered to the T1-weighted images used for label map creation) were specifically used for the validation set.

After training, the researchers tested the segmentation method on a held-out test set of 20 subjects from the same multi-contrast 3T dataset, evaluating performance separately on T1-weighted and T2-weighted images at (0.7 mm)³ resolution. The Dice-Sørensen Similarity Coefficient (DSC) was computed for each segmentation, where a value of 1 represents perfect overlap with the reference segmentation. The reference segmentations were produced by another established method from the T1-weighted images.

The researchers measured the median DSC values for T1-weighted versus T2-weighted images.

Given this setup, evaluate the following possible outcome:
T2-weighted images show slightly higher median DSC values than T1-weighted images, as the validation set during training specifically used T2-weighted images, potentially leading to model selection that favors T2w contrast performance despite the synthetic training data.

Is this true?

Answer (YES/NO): NO